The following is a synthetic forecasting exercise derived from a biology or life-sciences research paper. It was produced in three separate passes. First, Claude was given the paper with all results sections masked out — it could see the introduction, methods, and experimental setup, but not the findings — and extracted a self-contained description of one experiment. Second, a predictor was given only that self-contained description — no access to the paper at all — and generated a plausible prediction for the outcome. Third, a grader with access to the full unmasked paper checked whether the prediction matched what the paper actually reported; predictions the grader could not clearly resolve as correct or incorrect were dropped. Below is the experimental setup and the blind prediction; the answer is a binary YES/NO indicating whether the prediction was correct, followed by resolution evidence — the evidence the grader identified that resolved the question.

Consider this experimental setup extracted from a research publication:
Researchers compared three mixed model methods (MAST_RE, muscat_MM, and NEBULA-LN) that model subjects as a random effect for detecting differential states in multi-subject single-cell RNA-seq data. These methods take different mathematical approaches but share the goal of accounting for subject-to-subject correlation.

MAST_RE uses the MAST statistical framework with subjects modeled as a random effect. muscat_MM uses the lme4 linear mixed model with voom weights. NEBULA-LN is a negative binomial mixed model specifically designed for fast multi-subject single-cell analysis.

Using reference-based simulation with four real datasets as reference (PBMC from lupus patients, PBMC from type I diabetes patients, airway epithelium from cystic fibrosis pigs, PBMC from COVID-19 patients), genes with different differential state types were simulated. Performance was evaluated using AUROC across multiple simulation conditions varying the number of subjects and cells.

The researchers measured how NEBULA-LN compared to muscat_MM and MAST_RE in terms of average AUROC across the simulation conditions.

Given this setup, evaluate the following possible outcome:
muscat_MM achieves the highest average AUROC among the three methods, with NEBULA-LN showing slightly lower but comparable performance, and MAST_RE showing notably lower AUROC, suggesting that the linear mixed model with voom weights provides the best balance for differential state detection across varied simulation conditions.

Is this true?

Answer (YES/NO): NO